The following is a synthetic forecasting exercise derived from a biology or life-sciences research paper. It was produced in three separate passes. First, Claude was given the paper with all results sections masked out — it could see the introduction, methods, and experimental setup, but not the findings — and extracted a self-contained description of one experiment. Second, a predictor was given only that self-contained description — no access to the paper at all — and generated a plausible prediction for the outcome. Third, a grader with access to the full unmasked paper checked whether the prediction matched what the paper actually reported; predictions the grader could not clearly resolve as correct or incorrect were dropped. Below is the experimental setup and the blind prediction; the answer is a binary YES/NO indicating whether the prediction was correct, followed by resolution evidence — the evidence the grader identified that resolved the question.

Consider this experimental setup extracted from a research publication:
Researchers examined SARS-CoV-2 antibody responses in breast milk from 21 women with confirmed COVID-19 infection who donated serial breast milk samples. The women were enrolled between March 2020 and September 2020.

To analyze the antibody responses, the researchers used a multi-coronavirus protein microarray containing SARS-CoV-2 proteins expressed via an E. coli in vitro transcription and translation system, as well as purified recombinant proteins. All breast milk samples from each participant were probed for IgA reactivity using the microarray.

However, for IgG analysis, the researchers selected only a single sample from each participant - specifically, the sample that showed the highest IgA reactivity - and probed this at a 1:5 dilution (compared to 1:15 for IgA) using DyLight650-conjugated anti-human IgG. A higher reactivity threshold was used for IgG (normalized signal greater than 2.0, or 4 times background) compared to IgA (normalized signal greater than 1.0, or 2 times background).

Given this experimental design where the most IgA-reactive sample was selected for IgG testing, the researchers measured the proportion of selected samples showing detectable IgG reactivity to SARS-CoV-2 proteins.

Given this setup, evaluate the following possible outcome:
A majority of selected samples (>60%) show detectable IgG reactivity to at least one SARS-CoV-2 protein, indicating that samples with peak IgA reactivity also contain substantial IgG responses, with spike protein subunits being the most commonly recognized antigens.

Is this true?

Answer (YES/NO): NO